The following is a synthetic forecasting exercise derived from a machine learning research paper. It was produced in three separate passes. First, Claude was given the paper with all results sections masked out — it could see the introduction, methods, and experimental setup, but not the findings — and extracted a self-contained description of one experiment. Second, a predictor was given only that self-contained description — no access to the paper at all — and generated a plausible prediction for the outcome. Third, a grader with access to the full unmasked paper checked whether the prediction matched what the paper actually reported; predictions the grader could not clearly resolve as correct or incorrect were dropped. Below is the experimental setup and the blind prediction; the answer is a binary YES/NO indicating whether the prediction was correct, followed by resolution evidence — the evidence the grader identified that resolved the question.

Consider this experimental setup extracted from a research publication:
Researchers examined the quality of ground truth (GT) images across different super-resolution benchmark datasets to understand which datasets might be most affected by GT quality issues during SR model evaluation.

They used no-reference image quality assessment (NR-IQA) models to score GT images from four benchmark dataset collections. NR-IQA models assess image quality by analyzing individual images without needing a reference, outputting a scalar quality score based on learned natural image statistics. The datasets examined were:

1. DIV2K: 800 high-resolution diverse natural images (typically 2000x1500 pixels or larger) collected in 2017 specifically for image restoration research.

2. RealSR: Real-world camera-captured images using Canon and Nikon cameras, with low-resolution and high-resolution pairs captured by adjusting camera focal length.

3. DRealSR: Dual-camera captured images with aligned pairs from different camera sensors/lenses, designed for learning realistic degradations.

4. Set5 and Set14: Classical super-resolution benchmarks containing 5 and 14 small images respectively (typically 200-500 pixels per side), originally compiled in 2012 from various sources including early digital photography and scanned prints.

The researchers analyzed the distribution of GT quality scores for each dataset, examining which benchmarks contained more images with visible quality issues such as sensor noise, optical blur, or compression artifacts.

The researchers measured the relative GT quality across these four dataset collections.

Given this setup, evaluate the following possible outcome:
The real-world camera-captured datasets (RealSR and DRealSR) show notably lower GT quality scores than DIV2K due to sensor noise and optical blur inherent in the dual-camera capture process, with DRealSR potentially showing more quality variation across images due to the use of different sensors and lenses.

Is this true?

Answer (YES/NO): NO